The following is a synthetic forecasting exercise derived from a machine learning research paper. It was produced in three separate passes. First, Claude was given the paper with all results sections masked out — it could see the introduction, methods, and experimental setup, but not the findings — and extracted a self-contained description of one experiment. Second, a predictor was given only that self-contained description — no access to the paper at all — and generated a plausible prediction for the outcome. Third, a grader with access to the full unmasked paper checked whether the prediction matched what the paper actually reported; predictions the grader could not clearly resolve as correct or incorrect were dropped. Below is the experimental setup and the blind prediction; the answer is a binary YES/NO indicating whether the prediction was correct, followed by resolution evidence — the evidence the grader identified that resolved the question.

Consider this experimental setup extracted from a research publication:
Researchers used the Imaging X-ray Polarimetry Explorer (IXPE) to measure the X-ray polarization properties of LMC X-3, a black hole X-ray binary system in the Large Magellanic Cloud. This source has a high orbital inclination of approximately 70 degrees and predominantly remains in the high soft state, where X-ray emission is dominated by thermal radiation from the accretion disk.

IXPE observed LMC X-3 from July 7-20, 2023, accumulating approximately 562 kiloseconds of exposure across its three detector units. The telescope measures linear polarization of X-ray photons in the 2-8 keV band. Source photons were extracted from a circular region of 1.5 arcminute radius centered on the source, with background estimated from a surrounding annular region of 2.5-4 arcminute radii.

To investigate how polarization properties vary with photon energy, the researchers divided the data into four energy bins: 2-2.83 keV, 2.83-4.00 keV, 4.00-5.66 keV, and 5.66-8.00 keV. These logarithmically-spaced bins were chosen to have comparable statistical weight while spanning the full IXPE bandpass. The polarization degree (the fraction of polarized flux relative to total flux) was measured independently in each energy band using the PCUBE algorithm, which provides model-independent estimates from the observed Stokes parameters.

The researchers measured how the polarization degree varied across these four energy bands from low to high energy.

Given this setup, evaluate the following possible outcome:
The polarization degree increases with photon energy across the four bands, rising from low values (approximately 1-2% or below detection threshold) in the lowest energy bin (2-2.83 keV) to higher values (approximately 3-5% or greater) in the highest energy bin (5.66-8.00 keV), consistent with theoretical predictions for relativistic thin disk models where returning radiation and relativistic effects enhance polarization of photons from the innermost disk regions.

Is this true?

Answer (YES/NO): NO